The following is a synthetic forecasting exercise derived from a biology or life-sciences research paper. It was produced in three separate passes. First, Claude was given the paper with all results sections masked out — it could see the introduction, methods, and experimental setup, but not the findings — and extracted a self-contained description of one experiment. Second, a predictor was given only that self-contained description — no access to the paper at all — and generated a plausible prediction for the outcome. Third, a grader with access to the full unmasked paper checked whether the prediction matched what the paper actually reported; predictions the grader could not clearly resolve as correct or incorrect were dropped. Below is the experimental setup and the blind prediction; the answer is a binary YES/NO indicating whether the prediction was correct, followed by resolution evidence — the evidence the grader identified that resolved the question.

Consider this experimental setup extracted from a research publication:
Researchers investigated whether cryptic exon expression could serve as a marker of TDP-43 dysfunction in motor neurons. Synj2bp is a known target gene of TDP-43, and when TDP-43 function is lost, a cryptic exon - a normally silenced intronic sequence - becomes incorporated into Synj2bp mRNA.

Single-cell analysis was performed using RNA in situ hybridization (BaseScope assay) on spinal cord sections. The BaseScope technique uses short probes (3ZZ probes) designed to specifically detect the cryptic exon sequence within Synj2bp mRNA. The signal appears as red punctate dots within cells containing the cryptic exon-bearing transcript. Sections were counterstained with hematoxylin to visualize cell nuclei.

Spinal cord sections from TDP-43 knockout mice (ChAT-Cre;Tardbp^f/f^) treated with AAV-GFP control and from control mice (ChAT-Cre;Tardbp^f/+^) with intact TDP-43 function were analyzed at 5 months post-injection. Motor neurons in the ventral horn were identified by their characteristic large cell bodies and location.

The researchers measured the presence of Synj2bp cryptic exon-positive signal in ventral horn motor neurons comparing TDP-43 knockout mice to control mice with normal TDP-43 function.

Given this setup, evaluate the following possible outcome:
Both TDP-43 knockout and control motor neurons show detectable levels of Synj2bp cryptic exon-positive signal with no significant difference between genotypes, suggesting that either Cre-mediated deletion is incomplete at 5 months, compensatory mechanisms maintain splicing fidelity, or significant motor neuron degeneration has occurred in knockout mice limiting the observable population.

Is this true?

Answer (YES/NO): NO